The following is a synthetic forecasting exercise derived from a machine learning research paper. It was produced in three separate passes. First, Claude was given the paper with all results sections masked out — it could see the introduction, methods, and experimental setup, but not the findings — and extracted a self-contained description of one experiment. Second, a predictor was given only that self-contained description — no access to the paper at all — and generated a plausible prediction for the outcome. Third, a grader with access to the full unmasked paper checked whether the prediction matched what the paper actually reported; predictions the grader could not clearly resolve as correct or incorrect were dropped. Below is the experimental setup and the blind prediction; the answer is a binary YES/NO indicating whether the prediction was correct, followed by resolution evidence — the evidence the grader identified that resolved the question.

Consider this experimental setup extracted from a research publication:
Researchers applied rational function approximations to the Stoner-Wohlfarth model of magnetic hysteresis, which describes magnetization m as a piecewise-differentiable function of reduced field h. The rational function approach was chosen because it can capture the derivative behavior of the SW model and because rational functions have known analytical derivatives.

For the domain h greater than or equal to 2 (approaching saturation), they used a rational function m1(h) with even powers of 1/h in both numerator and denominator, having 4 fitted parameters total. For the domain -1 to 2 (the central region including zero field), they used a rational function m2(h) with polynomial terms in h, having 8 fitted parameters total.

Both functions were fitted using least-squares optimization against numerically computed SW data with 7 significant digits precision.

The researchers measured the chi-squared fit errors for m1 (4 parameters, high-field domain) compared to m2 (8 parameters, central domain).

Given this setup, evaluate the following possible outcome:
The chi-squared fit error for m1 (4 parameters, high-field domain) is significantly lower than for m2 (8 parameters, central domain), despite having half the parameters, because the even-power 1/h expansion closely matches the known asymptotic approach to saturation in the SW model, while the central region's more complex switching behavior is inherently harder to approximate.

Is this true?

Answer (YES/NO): YES